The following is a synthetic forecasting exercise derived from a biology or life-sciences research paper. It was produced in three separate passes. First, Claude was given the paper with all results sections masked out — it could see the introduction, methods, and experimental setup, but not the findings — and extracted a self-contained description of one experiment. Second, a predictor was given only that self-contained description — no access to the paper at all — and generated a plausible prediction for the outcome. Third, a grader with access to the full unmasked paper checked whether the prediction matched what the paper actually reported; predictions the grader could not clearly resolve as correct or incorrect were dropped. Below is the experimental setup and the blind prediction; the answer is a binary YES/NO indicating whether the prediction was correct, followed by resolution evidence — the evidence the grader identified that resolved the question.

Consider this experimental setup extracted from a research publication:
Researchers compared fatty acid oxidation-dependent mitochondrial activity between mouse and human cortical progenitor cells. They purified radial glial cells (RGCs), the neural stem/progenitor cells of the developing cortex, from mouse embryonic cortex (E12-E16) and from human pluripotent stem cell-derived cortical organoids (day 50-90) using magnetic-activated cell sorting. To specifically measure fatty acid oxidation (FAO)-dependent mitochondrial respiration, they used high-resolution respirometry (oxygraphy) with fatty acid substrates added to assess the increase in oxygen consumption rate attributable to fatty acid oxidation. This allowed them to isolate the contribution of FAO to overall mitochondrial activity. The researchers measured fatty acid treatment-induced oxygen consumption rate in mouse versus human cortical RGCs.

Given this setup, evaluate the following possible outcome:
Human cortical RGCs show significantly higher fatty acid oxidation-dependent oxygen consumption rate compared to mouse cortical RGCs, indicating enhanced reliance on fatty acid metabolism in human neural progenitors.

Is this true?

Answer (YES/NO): NO